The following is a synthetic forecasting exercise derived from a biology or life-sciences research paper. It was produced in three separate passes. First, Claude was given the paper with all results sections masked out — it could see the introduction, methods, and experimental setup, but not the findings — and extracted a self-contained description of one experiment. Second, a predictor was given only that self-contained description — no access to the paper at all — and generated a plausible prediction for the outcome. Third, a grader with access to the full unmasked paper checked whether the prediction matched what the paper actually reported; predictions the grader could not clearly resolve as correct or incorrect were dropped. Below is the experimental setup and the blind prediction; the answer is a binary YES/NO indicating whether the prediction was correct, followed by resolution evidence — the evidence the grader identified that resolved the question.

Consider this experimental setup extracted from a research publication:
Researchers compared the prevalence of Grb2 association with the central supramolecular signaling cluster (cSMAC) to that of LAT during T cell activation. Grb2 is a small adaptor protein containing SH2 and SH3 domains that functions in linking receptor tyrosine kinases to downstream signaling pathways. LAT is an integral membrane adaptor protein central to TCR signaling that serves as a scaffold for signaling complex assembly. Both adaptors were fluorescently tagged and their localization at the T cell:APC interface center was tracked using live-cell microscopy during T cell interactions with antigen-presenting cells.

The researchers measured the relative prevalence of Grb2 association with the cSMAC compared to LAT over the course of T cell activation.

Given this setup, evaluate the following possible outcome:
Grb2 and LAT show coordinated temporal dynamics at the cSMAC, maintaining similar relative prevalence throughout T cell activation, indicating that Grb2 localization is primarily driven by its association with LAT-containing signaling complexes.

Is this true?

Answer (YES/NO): NO